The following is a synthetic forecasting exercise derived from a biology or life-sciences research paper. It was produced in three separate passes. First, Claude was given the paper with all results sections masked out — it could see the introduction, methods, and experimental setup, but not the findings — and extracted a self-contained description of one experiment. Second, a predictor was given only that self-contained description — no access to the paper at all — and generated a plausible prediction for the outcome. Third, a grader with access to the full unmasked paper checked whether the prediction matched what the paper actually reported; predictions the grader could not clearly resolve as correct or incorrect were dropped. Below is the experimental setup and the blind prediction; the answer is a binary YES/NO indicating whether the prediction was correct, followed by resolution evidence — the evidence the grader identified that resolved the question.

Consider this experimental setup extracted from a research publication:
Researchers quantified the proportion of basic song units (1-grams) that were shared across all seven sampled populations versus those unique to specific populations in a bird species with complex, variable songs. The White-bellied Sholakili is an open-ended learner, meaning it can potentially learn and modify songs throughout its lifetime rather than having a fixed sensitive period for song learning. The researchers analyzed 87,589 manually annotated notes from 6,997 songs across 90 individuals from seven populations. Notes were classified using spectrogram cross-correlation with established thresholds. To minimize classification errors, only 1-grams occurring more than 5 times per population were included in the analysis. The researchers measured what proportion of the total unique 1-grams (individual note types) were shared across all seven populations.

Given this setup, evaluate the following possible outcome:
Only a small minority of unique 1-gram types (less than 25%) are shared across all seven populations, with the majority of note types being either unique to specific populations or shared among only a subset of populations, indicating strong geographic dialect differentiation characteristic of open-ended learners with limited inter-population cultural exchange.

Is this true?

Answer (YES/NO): NO